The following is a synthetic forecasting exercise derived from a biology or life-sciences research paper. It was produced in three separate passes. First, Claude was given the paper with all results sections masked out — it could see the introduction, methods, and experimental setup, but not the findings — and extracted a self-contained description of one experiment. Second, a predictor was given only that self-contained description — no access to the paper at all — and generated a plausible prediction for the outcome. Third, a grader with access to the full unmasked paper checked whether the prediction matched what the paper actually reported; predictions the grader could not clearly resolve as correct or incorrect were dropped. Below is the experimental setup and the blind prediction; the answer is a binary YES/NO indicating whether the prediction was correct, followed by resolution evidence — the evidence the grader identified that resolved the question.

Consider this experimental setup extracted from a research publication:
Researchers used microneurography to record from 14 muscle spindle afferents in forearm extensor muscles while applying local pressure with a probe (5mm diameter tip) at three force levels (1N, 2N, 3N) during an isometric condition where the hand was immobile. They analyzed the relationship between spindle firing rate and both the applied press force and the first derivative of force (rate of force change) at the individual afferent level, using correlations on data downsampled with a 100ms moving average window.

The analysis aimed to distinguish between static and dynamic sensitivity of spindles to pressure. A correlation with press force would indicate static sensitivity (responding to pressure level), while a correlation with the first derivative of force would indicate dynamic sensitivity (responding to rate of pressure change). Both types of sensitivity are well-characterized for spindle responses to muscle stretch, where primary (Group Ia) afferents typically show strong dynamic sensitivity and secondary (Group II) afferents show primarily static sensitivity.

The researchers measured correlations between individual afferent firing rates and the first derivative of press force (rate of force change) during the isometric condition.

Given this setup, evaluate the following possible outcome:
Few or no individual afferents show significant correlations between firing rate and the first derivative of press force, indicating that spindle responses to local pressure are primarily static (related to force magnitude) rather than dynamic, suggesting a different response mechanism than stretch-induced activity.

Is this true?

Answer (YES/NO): NO